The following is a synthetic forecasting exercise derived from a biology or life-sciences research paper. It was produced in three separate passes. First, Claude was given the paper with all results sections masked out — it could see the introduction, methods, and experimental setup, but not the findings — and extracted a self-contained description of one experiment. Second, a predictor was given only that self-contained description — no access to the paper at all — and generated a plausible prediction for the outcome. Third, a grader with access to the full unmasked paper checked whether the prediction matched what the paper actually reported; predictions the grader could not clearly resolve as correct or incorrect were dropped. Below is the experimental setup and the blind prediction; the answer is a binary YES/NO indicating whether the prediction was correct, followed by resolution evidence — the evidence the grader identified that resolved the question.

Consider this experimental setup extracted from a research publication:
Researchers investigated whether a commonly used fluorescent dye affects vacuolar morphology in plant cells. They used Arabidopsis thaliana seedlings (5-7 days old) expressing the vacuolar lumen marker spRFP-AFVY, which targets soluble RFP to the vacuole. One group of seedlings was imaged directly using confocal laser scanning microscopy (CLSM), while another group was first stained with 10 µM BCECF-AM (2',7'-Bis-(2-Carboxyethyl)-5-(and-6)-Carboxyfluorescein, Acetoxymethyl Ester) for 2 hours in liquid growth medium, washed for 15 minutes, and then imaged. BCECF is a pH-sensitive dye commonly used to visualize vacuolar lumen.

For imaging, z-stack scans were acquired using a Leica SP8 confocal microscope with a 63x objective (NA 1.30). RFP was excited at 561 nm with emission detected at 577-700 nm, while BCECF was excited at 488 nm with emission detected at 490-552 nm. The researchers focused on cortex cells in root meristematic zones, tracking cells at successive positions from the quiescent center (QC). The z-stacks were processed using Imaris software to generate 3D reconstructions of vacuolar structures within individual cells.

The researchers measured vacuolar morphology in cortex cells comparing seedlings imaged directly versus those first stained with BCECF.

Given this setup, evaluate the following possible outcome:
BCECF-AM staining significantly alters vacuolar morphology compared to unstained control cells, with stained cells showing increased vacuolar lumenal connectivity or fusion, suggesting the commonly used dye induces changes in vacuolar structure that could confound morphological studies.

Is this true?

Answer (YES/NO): NO